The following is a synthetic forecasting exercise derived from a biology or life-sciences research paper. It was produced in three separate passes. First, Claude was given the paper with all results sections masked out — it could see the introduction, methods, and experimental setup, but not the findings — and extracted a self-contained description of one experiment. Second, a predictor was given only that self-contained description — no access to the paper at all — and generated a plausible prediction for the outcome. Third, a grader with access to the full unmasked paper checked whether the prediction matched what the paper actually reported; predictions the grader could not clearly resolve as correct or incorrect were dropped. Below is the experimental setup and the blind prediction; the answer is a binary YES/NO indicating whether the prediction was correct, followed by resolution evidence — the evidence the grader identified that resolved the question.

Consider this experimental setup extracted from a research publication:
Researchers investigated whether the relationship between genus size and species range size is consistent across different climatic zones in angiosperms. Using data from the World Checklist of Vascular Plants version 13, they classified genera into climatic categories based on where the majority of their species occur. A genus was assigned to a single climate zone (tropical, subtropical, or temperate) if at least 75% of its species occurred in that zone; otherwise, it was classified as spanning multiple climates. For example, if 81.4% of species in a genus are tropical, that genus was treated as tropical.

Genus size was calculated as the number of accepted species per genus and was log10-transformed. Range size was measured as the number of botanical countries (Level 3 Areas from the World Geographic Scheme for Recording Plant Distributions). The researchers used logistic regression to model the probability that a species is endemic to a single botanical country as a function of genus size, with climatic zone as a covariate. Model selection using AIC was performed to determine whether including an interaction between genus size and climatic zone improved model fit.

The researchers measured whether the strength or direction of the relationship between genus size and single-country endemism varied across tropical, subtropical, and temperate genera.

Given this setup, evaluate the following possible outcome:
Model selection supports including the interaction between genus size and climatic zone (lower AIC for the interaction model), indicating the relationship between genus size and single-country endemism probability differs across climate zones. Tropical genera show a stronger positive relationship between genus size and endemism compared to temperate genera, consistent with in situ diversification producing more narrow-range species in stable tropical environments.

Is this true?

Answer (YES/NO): NO